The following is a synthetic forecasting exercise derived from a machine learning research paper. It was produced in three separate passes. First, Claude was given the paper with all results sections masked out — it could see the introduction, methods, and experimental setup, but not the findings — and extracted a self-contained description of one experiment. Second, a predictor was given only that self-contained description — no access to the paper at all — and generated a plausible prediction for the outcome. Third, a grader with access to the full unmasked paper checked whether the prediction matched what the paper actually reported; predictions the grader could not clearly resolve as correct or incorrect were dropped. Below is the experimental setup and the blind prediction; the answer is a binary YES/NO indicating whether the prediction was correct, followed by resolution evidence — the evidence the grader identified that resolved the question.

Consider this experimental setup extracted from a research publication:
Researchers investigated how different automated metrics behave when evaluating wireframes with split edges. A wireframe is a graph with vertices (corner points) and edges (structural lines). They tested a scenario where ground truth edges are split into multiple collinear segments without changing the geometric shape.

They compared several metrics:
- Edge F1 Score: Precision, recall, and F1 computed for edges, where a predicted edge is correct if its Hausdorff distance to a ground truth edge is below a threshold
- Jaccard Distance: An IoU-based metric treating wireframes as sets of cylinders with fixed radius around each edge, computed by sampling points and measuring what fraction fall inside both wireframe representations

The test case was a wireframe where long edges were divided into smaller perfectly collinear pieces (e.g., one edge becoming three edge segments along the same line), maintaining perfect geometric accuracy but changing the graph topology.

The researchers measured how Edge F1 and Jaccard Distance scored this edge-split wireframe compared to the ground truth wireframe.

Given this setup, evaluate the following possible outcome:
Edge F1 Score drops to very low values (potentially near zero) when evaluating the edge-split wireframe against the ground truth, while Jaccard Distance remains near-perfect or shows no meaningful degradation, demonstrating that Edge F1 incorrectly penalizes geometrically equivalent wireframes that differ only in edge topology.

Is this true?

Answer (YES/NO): YES